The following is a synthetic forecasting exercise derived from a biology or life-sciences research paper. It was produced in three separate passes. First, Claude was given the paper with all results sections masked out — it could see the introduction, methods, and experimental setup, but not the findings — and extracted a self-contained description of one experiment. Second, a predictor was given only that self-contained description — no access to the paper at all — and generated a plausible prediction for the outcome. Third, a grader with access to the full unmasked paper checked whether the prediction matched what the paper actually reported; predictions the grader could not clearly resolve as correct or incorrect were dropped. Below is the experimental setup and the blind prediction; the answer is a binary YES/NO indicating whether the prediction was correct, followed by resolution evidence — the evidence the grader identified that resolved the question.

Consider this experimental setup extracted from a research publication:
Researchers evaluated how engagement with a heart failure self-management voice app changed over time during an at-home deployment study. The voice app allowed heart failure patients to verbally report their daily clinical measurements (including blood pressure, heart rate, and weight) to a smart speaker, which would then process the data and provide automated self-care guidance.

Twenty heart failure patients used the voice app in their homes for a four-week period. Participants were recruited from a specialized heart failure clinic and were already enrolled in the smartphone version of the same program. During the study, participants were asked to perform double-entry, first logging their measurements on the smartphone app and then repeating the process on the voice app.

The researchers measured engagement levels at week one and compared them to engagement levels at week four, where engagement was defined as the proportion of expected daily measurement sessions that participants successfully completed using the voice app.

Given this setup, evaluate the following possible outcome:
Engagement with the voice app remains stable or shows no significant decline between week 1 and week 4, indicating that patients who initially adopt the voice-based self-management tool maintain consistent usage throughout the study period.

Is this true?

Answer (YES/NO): NO